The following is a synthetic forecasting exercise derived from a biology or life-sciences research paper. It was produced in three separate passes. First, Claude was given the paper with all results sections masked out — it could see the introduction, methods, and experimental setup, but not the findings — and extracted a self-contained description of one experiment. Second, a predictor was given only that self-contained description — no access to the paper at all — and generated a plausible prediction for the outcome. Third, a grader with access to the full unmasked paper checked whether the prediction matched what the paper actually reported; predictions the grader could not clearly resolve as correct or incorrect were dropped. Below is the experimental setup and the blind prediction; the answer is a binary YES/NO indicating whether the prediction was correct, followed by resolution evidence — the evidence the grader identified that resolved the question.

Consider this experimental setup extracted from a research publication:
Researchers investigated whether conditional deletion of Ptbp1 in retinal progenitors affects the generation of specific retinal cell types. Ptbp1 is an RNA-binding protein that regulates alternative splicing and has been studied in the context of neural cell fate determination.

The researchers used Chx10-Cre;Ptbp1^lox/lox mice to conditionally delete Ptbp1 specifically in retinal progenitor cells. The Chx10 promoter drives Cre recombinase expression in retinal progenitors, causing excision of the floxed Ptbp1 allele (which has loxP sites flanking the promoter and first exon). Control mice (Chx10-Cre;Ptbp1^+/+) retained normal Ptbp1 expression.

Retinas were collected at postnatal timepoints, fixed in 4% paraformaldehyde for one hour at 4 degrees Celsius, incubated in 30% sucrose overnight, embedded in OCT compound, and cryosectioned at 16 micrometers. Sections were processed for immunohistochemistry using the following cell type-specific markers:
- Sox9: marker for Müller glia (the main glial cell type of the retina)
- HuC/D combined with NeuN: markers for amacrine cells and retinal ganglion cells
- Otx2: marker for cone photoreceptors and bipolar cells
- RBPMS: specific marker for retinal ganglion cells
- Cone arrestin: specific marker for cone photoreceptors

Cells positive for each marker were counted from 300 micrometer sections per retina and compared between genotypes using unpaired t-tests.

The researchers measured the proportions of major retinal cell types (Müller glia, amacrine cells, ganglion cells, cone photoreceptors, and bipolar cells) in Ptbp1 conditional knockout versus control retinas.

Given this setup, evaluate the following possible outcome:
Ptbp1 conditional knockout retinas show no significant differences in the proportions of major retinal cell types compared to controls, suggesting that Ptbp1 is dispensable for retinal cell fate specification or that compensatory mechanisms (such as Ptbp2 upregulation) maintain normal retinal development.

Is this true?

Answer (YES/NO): YES